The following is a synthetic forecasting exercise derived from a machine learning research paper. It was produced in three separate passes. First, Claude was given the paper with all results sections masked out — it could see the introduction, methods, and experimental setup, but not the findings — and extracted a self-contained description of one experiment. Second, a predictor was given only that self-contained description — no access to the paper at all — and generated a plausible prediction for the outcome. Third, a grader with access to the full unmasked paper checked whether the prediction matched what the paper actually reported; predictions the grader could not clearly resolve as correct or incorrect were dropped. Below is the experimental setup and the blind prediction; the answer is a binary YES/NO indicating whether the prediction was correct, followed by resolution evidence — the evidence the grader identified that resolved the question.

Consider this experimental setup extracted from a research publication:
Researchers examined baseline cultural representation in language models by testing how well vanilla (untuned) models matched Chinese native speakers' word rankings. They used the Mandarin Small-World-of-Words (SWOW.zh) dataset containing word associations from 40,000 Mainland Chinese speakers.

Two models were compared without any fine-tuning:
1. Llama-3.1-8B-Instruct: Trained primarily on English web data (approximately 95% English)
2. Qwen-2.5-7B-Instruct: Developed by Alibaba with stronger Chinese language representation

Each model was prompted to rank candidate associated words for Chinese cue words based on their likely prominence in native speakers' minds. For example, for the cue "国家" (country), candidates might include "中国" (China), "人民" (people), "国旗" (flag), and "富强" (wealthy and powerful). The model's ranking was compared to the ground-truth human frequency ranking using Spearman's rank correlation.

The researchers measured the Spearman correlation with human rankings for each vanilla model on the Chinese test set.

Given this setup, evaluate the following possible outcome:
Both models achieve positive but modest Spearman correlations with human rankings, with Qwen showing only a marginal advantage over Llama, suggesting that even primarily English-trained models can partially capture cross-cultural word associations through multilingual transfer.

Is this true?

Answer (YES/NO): NO